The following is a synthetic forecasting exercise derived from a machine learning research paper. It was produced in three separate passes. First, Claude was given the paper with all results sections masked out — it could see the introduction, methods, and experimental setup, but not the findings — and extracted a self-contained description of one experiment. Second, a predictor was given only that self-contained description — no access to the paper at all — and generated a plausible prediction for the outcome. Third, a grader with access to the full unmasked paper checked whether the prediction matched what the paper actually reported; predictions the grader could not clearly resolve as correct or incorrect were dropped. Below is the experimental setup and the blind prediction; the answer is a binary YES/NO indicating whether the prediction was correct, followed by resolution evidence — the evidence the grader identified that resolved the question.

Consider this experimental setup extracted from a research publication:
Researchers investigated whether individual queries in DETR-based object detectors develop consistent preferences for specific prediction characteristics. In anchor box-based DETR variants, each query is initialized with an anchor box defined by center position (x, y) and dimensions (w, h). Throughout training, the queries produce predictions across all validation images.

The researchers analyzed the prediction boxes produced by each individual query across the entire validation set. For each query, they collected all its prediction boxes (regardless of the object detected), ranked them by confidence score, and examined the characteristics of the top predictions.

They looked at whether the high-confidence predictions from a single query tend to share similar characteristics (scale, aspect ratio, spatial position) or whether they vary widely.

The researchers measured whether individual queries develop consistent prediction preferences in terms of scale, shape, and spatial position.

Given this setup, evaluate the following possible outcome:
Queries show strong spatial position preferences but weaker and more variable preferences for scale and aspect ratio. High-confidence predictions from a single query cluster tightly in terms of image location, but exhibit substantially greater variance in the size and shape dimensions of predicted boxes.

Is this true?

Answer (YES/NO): NO